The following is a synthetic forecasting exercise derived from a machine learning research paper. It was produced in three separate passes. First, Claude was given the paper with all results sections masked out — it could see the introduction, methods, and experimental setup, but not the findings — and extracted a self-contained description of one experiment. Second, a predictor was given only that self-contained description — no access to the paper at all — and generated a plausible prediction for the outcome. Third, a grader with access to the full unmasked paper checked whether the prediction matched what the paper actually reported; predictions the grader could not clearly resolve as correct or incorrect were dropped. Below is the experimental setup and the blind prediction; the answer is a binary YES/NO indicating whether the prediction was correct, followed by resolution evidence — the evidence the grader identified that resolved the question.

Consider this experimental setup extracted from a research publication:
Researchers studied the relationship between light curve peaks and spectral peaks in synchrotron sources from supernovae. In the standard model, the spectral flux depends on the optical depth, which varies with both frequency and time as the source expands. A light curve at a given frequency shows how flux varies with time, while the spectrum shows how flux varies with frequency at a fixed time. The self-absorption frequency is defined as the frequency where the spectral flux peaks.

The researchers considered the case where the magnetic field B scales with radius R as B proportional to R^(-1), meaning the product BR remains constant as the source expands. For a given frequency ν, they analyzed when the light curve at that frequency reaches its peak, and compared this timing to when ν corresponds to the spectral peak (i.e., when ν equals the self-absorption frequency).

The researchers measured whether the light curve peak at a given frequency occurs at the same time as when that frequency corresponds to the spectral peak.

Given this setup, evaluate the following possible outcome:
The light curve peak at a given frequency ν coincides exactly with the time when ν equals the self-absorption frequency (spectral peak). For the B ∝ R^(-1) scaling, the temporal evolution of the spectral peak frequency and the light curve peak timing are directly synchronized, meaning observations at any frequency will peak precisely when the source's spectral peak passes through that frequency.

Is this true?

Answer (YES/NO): YES